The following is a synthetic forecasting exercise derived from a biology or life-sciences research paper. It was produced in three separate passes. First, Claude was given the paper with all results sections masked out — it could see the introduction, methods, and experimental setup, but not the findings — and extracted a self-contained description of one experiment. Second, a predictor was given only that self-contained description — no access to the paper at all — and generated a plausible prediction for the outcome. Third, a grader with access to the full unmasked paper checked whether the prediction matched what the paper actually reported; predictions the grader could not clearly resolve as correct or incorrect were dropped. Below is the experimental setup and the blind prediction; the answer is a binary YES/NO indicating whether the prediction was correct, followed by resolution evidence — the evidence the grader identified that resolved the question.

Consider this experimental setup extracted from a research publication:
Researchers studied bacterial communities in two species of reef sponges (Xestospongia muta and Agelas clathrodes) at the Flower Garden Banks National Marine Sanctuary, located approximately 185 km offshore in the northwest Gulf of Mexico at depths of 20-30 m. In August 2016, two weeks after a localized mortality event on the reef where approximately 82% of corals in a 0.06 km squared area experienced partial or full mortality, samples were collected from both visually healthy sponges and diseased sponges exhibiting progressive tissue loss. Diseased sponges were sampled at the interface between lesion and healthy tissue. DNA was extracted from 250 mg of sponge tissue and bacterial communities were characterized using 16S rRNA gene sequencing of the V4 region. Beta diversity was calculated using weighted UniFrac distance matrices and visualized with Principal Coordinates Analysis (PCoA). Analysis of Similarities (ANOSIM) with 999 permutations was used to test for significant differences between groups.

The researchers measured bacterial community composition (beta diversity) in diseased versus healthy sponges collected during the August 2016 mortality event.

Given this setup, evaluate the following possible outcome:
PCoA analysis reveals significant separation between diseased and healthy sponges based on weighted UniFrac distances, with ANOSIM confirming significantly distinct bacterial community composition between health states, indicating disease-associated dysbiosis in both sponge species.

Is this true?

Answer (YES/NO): YES